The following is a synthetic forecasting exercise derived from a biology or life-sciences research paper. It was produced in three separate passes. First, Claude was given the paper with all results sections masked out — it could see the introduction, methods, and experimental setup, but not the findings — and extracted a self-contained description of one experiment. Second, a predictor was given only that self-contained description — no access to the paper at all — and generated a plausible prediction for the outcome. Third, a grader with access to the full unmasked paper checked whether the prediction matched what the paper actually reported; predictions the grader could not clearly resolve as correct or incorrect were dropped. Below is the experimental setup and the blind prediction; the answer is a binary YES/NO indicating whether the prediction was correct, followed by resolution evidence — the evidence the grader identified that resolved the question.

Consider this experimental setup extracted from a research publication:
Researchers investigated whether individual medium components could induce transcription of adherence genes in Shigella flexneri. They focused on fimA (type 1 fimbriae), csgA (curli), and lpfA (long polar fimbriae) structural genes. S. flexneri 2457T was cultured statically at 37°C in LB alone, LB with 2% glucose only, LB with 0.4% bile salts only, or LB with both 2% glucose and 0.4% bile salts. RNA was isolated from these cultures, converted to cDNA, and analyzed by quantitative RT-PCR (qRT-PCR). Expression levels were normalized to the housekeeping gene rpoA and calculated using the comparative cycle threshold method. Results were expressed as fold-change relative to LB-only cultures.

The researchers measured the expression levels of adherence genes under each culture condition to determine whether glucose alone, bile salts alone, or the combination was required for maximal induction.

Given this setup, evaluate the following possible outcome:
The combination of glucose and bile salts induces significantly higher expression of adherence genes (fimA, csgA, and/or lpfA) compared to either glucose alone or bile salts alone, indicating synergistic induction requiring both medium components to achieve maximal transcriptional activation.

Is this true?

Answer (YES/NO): NO